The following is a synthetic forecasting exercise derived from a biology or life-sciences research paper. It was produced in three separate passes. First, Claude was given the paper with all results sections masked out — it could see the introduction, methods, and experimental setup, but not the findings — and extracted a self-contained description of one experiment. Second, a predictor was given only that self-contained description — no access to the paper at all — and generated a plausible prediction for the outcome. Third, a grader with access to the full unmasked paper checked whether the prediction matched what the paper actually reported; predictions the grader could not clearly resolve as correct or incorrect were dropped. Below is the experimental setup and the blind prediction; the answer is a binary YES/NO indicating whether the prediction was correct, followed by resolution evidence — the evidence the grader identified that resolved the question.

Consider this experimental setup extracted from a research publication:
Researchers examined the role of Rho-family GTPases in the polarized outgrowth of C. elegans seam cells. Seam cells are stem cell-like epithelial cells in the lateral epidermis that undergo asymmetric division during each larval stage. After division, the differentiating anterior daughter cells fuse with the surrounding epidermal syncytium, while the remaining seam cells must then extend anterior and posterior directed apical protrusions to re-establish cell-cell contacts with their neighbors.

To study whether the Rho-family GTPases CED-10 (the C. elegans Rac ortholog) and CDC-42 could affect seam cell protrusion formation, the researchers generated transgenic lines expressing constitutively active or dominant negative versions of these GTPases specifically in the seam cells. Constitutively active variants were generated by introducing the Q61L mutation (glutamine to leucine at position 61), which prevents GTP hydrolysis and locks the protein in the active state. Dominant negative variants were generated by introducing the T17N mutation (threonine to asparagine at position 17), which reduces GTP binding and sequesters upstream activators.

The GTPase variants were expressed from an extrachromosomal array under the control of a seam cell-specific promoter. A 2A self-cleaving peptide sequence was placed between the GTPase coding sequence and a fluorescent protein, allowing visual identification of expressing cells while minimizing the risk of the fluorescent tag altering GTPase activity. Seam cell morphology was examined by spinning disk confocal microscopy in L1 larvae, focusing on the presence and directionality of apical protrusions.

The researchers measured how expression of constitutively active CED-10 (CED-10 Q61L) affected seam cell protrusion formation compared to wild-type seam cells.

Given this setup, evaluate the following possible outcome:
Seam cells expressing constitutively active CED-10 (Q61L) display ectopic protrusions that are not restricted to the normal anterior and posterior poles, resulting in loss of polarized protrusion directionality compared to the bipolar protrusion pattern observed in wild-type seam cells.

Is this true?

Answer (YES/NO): YES